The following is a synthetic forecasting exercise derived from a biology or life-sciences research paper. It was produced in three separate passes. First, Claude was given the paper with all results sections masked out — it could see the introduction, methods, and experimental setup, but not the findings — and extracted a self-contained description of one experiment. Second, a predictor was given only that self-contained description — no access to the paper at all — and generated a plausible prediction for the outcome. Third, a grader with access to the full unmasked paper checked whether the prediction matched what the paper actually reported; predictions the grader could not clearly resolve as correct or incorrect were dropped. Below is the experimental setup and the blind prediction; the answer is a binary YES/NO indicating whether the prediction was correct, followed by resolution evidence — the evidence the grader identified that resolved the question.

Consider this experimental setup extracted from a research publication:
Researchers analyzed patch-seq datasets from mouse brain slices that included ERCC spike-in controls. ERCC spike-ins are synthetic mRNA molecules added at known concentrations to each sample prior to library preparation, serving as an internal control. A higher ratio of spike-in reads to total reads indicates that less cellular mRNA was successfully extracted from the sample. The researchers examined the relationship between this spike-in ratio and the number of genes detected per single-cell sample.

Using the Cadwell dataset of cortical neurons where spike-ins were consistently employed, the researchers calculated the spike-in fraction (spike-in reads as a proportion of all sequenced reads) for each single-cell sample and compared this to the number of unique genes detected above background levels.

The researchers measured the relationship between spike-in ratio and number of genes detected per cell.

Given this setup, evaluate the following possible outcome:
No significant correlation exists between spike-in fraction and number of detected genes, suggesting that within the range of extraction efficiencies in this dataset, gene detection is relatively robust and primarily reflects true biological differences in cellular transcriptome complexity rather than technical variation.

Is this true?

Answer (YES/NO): NO